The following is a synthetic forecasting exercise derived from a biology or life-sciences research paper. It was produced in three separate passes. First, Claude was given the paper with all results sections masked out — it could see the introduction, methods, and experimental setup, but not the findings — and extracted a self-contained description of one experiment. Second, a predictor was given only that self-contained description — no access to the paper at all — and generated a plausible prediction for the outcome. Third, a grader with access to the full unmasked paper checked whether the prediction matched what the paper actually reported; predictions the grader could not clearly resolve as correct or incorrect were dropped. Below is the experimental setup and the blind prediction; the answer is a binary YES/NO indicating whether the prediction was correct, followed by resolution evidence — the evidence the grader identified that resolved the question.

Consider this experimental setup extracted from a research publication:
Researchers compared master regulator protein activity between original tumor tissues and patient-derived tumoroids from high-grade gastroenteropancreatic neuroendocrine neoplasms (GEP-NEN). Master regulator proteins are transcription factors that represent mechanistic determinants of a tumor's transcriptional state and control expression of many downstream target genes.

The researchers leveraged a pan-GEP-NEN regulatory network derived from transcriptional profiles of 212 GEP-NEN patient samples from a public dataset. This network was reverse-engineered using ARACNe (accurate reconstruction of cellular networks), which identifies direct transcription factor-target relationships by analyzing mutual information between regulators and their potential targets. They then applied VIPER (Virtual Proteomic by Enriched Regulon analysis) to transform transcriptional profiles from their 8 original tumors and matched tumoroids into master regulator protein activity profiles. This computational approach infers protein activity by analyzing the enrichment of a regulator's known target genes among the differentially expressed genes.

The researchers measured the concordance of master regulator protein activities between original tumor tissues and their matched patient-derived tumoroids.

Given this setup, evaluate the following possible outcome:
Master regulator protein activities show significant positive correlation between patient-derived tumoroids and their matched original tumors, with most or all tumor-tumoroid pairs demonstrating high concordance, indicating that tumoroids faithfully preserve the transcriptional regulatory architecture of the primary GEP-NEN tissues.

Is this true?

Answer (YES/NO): YES